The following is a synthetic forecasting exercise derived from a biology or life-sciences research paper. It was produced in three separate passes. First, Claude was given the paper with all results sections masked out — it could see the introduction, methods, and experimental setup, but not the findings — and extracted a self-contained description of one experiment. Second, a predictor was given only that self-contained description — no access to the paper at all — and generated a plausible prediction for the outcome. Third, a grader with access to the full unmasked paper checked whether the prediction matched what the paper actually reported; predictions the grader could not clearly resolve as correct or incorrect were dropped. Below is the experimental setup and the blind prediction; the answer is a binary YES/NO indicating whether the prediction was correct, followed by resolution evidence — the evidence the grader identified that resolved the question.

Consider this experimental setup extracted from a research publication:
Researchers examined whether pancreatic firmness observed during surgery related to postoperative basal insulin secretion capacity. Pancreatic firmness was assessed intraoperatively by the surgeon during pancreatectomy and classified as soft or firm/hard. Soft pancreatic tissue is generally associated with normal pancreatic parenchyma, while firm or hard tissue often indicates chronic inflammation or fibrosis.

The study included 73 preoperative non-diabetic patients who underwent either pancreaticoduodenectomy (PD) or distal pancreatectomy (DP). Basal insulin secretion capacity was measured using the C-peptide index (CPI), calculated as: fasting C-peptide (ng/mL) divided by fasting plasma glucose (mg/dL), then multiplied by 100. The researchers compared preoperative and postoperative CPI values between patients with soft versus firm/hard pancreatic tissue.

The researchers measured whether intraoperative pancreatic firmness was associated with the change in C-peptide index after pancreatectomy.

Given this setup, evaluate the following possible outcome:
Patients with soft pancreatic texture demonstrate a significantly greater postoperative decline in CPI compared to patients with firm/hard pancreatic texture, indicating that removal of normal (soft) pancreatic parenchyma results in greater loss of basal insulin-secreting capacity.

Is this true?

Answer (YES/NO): NO